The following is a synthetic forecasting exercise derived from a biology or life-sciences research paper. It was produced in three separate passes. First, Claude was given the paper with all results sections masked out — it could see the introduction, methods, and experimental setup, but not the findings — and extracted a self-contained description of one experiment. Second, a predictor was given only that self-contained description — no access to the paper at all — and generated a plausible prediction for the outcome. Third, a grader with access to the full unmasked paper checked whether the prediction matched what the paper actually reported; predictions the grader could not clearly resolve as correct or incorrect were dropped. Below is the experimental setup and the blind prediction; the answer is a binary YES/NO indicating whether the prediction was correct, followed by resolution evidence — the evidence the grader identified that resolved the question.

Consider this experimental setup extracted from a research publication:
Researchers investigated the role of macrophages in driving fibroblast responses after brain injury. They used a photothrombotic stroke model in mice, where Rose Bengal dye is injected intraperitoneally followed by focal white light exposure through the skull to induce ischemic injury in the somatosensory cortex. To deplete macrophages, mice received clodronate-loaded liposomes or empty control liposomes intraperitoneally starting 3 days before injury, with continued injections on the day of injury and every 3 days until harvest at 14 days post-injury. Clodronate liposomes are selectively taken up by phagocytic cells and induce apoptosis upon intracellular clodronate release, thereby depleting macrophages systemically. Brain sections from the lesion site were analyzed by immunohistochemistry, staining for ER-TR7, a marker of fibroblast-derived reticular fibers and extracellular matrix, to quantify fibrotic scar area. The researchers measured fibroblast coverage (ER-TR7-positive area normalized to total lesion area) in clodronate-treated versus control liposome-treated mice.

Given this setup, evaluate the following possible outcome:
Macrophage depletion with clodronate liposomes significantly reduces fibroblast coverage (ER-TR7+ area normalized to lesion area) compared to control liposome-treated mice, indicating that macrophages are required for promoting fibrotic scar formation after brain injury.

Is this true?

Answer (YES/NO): YES